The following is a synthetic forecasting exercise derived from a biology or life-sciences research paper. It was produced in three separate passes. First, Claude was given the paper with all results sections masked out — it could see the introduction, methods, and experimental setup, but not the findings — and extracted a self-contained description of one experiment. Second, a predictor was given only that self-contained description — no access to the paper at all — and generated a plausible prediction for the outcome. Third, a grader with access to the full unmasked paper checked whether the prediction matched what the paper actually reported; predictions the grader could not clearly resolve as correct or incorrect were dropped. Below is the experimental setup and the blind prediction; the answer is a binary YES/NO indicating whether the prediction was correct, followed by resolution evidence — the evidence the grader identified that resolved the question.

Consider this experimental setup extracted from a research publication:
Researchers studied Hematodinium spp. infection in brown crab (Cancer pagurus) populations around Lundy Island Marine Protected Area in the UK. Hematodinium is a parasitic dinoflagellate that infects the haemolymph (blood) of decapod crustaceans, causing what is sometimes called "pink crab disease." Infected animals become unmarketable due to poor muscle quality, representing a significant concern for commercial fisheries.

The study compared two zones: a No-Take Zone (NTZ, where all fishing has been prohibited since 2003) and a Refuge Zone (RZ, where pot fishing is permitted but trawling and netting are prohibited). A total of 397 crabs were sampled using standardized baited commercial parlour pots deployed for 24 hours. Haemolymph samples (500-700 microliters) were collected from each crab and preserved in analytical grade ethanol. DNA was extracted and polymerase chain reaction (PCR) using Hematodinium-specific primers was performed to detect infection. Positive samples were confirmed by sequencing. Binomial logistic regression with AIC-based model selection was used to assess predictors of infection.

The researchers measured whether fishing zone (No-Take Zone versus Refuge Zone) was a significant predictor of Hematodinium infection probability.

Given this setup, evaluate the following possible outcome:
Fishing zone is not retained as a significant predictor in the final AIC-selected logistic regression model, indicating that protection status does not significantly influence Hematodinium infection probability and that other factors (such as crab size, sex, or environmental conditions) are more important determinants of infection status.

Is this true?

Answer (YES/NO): YES